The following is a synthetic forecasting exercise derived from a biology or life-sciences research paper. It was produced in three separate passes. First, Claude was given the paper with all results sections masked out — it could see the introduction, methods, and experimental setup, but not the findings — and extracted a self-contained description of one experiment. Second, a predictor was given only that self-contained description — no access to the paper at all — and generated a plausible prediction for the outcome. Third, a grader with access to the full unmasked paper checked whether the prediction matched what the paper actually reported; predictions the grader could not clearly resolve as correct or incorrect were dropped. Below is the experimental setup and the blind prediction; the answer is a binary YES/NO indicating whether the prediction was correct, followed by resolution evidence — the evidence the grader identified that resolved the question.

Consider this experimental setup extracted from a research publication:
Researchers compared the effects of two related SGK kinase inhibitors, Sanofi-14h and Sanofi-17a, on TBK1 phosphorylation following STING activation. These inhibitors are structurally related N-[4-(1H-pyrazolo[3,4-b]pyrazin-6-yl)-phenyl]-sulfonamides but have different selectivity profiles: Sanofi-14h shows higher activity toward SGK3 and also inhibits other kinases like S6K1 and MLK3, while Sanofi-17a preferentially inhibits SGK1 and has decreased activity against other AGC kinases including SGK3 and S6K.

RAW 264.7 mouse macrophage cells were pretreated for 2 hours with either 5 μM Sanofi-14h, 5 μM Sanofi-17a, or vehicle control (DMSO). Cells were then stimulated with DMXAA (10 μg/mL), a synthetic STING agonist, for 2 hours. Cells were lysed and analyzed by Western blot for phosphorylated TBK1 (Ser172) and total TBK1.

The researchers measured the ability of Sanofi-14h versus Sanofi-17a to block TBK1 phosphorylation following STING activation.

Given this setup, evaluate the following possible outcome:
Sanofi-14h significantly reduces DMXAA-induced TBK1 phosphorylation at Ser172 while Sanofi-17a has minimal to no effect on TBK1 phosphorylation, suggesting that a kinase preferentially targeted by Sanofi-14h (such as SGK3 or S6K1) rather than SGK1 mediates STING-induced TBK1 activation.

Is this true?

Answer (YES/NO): NO